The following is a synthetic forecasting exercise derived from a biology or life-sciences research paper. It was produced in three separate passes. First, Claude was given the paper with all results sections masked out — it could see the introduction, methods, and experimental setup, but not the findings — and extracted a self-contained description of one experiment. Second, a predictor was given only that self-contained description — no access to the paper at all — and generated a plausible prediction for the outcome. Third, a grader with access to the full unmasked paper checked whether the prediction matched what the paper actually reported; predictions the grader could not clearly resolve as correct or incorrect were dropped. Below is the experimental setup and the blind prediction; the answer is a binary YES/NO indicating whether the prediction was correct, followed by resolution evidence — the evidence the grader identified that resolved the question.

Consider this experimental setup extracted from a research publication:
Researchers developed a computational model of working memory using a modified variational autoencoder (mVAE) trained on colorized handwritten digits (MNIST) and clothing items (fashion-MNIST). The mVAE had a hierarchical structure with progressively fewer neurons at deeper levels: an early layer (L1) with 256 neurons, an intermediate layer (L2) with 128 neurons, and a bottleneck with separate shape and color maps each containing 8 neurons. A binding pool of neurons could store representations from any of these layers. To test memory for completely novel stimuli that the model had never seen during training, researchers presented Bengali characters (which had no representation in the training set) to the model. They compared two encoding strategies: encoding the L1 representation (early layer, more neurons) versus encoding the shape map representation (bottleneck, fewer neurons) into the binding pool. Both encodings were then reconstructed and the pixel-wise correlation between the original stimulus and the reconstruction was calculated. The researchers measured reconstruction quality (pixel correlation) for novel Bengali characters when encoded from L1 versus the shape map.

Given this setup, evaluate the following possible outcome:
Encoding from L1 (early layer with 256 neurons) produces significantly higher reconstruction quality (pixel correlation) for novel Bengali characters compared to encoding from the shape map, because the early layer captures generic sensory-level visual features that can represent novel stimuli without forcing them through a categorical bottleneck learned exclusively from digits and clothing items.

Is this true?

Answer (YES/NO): YES